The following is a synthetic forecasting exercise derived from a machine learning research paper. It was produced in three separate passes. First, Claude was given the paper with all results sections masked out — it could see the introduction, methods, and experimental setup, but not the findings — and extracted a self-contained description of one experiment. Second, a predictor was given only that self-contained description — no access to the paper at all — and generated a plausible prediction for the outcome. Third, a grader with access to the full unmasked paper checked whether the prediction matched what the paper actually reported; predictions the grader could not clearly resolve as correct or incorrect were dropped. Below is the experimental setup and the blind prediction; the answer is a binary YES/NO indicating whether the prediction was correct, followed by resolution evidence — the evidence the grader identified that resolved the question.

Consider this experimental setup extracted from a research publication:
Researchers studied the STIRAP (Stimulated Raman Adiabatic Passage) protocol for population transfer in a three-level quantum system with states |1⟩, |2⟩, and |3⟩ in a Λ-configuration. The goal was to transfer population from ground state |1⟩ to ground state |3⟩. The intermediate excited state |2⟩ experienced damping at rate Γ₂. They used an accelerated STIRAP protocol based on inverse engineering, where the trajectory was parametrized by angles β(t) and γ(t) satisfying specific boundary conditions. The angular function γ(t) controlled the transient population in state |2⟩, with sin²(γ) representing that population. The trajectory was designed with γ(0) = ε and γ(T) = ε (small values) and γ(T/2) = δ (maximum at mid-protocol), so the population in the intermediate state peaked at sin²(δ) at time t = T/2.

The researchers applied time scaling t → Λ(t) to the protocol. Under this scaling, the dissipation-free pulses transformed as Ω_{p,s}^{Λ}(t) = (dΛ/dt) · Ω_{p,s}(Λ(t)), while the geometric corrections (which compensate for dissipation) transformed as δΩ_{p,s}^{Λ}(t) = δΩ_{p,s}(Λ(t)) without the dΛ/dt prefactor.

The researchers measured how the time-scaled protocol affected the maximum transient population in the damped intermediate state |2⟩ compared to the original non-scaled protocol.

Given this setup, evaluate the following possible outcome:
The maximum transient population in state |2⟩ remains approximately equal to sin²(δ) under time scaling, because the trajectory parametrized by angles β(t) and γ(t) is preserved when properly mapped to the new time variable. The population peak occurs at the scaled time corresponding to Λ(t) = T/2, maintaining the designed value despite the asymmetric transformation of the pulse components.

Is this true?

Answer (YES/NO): YES